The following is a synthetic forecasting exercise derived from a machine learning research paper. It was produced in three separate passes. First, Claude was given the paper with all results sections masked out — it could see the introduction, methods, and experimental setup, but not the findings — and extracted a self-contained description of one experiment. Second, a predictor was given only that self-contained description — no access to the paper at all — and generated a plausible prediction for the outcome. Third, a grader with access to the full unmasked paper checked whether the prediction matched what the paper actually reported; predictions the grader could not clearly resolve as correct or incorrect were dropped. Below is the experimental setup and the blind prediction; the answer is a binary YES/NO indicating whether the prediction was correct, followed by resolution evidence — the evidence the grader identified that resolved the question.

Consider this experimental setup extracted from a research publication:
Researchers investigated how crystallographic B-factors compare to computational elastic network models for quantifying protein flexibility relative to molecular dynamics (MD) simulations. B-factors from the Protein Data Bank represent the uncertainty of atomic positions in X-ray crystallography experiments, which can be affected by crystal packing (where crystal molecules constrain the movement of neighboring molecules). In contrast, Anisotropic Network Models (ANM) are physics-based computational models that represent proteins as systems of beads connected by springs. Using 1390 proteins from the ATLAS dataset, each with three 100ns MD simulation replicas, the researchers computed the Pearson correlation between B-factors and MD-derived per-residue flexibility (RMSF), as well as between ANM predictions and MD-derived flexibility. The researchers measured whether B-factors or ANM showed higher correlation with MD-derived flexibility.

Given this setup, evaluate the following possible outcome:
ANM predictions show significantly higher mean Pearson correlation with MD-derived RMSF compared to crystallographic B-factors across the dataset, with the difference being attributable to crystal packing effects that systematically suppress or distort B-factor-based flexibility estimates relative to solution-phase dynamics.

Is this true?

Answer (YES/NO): YES